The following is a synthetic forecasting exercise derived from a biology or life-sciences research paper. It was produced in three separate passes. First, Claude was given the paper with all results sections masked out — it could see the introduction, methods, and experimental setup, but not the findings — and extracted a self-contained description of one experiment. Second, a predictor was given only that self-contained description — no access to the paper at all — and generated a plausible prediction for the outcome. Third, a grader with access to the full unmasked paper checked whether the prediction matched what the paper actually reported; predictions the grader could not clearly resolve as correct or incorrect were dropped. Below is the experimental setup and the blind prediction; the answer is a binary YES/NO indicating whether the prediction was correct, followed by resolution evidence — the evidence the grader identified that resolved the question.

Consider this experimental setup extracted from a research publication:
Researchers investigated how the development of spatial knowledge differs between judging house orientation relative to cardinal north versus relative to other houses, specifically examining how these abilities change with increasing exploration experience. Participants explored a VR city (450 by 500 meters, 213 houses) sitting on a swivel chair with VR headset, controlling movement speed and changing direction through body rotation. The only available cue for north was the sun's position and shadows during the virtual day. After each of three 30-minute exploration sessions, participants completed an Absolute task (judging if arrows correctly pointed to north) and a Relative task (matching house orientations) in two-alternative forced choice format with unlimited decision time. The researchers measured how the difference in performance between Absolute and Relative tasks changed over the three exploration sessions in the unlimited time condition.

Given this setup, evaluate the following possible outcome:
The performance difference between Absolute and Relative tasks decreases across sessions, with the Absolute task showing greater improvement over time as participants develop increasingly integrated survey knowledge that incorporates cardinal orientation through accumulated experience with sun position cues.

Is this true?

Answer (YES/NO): YES